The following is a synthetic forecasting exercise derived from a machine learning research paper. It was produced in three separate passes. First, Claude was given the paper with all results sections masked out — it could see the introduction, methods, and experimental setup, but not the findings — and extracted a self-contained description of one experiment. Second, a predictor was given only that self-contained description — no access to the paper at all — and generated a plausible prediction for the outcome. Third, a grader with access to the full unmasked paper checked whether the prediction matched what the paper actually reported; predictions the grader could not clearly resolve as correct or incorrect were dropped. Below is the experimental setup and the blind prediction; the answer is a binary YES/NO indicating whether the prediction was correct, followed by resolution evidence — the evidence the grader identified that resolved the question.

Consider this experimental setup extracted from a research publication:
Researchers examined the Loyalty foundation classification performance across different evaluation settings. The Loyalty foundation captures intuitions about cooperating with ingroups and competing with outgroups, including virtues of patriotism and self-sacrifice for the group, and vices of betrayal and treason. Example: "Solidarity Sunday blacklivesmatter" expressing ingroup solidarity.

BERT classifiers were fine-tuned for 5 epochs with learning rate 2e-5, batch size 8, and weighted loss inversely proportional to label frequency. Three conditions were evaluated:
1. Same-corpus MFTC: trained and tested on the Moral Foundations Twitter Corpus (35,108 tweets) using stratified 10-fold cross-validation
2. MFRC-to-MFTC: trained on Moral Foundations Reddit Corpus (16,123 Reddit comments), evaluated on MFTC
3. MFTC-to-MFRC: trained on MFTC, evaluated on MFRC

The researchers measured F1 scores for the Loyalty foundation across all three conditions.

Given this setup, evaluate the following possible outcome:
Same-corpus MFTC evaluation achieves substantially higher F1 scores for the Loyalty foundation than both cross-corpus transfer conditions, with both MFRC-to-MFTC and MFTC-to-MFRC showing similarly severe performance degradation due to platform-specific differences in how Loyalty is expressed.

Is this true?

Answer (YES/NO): NO